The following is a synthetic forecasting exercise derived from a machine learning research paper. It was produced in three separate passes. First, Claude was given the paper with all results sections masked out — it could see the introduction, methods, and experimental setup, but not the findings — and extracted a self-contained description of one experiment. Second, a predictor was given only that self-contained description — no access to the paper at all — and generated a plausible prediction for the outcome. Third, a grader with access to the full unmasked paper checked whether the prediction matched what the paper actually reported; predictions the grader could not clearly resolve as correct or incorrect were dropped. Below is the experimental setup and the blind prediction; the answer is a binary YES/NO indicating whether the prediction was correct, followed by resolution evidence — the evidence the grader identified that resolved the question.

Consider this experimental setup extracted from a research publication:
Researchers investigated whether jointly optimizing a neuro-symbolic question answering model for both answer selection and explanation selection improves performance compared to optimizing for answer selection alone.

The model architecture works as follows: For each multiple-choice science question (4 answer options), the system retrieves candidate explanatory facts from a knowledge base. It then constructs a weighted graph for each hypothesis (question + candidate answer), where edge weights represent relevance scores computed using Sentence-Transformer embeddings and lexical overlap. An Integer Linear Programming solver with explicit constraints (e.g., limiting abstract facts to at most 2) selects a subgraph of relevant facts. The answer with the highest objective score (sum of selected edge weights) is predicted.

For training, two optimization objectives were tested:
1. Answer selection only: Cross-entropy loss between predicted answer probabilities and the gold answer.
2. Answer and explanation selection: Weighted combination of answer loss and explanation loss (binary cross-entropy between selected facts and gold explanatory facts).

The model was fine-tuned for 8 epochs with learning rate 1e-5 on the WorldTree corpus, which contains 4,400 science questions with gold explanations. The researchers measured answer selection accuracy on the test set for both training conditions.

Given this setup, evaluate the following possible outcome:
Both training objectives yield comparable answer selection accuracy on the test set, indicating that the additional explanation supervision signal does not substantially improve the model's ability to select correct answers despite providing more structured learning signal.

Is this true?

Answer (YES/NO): NO